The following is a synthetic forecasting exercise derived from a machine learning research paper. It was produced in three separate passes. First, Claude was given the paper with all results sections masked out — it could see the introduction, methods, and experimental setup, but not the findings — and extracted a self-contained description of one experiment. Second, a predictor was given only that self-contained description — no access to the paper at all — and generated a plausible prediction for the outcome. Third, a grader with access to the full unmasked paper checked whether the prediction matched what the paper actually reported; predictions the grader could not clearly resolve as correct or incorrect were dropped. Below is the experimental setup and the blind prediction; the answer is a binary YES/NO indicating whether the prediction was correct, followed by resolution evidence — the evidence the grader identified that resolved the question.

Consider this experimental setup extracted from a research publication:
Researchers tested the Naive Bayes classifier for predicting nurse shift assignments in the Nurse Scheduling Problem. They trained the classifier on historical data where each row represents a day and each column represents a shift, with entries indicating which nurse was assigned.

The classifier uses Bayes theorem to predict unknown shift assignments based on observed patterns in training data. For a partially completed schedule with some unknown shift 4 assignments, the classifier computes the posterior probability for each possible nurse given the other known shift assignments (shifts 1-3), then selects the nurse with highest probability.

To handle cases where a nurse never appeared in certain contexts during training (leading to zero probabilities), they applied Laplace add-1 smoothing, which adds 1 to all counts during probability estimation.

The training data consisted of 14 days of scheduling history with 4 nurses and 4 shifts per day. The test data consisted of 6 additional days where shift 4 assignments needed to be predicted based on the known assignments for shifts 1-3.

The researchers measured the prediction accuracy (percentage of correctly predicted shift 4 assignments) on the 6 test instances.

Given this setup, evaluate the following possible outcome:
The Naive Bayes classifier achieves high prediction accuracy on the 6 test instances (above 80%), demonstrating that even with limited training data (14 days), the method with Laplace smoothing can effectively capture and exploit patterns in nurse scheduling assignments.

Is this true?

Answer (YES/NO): NO